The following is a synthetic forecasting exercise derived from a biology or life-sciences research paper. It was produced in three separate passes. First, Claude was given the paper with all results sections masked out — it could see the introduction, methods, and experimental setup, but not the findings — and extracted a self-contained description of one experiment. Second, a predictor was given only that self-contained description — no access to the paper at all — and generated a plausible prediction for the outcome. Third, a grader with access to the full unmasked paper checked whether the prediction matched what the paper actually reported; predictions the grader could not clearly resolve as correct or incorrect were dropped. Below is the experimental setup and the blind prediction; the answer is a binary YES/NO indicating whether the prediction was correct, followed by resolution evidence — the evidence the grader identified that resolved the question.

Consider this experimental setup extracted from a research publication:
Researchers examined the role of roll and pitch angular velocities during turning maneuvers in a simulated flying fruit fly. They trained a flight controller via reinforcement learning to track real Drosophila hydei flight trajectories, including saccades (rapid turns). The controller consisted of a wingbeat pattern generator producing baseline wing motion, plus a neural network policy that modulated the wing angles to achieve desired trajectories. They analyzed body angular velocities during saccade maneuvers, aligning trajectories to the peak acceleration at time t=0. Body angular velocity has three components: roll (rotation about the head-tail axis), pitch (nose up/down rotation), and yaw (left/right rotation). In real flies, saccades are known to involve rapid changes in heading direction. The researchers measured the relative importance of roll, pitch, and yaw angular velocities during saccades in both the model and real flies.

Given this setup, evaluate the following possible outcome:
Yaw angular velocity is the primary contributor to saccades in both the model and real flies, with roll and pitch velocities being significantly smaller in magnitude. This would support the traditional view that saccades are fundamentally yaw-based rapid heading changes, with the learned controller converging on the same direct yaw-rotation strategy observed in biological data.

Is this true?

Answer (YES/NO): NO